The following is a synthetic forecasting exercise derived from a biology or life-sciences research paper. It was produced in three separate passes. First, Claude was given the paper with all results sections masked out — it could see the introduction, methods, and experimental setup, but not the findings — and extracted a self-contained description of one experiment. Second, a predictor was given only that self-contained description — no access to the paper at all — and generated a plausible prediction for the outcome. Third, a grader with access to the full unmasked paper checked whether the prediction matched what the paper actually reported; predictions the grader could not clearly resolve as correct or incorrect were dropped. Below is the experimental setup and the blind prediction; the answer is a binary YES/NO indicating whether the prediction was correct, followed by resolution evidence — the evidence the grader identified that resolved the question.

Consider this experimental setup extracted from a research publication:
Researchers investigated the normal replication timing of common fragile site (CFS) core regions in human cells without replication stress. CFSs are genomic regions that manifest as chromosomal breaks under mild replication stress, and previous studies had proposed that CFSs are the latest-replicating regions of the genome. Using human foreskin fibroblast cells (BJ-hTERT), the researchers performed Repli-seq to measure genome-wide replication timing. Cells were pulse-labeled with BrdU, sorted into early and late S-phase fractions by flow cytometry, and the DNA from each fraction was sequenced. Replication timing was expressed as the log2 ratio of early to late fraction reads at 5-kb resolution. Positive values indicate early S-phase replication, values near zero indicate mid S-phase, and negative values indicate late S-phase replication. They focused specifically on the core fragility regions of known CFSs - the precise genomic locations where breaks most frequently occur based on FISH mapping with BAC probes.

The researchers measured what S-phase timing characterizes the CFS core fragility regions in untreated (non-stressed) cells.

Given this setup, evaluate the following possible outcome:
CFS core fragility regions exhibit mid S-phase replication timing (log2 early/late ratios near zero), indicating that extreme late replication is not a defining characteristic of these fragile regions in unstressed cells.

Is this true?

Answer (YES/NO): YES